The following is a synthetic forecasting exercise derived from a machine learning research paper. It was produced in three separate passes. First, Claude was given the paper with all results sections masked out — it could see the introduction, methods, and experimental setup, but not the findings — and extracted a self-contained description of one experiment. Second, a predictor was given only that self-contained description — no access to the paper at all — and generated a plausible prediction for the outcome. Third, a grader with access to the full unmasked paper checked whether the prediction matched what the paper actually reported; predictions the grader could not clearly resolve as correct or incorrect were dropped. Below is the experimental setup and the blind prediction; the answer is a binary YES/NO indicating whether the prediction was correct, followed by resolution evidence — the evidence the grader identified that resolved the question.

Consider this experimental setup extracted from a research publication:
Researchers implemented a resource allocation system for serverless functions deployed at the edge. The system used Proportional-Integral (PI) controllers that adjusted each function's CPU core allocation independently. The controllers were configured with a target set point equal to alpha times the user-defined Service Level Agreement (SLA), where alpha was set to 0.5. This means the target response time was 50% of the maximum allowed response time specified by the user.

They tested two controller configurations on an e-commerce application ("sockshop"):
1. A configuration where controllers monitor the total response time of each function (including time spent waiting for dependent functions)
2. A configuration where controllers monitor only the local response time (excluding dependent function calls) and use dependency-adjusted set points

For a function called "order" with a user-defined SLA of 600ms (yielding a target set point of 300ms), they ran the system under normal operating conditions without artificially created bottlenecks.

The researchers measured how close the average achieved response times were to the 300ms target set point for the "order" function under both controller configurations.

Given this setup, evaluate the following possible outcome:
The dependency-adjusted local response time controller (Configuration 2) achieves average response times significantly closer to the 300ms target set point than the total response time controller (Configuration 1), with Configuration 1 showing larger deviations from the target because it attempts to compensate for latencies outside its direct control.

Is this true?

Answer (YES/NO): YES